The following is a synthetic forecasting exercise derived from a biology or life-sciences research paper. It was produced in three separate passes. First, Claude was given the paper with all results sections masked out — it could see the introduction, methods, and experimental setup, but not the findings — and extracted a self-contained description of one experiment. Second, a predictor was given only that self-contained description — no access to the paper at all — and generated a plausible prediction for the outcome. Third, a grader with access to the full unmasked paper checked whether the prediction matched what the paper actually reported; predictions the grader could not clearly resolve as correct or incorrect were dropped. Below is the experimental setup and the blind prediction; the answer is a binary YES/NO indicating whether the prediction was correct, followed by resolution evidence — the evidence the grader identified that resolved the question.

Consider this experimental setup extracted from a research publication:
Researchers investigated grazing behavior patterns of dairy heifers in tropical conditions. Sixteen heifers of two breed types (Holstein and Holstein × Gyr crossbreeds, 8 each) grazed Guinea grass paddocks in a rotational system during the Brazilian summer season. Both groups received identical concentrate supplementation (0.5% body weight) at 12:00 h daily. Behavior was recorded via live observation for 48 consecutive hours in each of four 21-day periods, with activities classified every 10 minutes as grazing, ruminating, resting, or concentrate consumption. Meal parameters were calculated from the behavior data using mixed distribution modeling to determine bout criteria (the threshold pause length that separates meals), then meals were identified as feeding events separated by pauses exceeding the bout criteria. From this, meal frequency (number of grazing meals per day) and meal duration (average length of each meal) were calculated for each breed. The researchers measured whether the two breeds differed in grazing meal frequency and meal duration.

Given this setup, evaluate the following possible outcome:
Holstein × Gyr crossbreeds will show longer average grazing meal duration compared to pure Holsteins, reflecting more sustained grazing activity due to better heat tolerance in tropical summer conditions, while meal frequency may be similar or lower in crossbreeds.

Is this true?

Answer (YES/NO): NO